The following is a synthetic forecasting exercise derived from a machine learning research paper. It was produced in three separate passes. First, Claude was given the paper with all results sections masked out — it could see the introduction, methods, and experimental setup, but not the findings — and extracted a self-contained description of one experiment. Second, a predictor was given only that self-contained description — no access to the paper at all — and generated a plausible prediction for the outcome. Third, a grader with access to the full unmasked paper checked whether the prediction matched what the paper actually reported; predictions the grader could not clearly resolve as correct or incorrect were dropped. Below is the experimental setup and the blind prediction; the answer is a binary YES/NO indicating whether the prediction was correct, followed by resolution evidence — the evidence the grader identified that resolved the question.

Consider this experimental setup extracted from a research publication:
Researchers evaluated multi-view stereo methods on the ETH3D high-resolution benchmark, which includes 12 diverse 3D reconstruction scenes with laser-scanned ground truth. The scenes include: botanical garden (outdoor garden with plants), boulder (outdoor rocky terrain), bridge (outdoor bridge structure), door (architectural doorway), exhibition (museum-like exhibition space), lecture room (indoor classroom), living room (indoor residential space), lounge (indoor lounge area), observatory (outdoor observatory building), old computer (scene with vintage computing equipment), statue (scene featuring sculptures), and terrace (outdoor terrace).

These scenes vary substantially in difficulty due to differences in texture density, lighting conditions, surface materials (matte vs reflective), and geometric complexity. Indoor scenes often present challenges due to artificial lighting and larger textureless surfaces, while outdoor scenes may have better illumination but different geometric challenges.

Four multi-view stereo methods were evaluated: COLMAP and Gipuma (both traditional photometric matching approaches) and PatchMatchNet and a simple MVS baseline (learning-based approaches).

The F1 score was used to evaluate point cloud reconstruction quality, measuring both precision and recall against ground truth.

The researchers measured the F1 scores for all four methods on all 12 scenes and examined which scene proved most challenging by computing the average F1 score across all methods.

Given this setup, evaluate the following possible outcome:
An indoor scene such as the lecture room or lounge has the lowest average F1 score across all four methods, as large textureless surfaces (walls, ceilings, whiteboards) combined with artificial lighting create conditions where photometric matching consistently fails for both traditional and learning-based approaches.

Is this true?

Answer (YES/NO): YES